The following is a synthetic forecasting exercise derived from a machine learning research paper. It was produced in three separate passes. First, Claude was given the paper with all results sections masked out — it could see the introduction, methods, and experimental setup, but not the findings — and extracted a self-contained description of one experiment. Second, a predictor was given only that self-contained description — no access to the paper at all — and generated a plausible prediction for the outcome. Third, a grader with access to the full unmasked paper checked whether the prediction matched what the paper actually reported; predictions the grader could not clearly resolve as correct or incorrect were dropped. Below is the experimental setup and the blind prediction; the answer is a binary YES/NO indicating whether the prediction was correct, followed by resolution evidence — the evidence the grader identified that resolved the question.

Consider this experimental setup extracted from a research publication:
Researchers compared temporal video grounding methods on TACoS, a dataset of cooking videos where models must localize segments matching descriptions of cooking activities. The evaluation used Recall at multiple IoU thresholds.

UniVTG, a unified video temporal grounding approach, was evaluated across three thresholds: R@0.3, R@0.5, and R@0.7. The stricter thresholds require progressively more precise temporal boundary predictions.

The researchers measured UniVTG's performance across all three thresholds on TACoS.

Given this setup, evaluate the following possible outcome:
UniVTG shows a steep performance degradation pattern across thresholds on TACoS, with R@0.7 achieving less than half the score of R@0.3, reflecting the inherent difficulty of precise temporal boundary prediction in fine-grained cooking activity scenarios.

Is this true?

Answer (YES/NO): YES